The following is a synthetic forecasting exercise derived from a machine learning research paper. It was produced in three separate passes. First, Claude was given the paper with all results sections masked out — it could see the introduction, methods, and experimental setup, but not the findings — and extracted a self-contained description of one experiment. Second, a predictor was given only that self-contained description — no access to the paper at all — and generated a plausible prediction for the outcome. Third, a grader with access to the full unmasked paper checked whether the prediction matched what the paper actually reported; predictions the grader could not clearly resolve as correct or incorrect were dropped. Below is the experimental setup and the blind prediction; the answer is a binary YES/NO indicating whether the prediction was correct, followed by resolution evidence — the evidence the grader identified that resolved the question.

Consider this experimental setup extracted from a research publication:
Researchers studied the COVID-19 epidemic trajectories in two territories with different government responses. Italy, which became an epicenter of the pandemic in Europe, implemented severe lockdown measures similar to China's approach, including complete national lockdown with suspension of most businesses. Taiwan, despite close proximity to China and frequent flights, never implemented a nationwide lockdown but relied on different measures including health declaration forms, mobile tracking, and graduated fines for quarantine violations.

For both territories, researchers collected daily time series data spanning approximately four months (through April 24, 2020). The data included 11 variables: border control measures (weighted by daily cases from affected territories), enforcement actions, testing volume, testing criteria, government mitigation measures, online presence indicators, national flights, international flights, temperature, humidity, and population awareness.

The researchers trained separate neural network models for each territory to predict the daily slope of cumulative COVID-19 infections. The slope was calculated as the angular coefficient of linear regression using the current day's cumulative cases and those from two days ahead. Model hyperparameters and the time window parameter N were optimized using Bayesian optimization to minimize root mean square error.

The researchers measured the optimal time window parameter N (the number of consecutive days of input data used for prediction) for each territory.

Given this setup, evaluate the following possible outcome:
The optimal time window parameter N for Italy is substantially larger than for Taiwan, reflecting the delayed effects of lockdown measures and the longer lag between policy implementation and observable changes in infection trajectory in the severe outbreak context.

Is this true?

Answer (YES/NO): NO